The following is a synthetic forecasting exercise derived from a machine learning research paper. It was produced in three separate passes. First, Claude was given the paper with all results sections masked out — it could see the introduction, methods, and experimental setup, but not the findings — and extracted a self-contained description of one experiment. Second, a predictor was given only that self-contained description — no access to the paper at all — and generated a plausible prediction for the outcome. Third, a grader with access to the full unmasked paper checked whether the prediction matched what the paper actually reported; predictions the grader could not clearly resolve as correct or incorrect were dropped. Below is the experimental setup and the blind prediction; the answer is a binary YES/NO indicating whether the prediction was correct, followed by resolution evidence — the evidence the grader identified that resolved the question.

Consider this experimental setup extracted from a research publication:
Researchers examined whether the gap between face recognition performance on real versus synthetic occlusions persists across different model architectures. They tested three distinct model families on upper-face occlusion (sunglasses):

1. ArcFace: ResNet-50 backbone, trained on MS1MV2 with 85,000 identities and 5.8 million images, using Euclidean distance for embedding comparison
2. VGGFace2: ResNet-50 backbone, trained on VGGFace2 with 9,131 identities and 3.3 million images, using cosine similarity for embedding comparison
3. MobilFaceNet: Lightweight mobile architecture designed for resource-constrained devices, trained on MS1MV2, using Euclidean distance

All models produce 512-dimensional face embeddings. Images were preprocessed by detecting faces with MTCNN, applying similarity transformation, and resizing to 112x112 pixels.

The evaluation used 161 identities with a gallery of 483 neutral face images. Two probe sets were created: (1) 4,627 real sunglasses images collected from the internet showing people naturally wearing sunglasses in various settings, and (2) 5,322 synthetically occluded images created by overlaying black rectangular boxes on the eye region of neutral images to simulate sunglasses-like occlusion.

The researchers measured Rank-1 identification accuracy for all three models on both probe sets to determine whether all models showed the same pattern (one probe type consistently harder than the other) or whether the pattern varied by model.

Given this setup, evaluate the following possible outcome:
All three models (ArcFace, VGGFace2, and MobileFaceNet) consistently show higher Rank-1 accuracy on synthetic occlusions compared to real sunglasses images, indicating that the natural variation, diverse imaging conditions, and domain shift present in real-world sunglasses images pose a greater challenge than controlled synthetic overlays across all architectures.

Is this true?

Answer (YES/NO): NO